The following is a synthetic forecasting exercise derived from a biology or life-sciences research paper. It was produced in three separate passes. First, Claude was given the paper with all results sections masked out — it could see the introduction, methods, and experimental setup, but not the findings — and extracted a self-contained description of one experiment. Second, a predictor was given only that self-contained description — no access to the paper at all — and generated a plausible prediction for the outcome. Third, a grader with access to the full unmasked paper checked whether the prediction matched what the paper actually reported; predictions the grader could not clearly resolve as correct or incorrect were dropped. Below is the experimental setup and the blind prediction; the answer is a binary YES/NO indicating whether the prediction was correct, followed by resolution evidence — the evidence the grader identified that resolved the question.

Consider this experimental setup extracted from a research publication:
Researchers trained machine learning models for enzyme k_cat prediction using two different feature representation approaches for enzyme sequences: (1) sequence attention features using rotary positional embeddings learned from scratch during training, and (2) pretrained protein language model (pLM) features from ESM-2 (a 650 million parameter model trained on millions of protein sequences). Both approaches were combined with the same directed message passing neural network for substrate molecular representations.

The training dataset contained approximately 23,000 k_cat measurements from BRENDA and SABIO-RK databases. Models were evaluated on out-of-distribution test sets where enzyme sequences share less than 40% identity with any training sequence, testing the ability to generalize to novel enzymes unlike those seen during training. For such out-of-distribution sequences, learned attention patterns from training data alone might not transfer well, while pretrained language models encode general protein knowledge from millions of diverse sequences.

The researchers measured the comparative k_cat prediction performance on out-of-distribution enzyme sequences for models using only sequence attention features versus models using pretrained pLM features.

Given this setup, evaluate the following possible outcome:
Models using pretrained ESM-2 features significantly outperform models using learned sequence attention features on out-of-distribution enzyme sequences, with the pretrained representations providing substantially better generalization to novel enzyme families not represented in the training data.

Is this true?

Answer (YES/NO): YES